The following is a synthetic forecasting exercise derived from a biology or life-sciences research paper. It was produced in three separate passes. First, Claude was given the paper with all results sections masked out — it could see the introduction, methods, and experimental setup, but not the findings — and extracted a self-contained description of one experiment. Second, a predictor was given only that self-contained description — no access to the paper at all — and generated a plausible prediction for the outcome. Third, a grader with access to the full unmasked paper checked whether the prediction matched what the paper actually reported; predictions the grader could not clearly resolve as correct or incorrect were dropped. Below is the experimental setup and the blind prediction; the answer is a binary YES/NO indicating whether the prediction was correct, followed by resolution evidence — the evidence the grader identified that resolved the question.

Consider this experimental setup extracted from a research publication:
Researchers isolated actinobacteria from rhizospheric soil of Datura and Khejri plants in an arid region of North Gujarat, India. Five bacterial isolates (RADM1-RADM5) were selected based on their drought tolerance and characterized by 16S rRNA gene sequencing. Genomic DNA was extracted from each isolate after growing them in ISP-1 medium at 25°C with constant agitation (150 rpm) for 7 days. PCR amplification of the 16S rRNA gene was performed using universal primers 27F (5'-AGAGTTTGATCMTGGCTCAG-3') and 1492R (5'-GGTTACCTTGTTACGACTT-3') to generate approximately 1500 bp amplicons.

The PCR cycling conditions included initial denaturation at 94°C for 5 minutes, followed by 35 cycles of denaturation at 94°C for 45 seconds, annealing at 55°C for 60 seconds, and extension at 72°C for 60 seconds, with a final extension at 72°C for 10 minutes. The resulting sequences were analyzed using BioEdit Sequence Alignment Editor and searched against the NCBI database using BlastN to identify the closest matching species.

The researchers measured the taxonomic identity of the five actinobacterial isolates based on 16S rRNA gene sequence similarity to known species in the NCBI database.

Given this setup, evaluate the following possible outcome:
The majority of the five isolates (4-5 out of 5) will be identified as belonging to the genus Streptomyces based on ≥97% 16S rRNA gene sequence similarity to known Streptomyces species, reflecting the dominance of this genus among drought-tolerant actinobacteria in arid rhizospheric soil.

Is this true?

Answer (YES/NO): NO